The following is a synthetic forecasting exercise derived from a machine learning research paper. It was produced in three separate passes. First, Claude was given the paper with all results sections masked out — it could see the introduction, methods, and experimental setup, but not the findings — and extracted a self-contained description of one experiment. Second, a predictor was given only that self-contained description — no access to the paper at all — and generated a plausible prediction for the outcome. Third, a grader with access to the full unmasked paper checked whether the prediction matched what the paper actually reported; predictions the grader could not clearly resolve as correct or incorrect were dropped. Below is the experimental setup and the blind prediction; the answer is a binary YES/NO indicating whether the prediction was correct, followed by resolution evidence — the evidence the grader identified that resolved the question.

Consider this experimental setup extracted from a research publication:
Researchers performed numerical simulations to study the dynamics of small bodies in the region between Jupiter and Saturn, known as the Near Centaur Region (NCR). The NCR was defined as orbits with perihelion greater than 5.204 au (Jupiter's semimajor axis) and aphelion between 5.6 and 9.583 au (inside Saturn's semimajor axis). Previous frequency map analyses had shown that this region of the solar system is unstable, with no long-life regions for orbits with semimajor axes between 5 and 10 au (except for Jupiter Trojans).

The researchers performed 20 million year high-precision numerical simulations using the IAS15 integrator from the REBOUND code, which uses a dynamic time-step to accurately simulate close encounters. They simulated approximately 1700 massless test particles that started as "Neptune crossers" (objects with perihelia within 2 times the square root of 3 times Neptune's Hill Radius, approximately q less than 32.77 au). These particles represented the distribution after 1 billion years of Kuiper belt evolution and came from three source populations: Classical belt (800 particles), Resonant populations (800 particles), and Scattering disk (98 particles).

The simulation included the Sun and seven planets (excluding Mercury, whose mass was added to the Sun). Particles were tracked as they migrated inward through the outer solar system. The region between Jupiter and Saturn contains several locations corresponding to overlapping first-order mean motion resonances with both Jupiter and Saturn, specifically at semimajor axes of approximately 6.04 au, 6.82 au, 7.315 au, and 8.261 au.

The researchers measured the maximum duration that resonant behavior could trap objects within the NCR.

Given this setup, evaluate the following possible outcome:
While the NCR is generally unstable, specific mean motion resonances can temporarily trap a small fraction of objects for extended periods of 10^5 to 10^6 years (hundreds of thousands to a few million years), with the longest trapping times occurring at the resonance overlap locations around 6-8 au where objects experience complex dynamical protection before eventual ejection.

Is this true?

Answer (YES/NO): NO